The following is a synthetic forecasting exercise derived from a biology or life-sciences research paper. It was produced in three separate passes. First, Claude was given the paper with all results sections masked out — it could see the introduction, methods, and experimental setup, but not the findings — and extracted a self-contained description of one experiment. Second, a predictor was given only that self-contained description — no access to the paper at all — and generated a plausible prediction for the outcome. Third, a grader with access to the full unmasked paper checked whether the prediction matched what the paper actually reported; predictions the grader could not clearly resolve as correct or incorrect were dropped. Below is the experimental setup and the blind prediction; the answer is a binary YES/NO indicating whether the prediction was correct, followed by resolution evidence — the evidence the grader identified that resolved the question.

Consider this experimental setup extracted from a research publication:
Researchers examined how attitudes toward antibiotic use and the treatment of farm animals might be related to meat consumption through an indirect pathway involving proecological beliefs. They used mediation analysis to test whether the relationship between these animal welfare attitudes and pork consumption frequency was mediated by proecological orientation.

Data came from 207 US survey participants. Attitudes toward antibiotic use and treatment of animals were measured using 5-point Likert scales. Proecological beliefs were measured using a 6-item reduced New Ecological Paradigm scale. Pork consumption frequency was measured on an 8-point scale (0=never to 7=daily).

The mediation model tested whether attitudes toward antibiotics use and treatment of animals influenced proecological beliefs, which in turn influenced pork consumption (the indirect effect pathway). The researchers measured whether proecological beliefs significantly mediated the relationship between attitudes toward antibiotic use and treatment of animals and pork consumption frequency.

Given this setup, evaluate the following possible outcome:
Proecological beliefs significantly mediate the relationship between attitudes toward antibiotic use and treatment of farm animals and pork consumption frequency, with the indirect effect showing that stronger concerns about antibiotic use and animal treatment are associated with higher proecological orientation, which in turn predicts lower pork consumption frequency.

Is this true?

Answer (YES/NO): YES